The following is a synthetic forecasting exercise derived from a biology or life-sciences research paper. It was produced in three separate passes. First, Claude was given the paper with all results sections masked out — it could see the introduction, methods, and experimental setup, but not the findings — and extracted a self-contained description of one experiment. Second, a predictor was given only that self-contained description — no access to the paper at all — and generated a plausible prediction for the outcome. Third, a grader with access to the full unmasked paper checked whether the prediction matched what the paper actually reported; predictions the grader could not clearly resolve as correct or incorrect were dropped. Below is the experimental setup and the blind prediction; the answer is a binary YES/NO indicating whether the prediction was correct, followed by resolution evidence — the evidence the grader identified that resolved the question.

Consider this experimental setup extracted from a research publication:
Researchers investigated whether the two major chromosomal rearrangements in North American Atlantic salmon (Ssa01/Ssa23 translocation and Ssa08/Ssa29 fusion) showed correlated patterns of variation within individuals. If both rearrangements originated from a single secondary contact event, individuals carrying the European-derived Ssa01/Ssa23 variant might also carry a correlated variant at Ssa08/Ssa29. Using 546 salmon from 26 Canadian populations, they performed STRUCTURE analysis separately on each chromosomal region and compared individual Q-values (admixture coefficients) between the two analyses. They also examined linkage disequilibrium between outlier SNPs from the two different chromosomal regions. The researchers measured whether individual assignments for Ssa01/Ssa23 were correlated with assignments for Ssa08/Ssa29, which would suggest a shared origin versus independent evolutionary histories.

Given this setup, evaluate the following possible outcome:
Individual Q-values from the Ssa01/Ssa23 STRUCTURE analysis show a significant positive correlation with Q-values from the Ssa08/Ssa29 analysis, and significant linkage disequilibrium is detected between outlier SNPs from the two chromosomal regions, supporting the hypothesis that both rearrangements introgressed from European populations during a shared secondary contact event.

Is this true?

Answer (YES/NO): NO